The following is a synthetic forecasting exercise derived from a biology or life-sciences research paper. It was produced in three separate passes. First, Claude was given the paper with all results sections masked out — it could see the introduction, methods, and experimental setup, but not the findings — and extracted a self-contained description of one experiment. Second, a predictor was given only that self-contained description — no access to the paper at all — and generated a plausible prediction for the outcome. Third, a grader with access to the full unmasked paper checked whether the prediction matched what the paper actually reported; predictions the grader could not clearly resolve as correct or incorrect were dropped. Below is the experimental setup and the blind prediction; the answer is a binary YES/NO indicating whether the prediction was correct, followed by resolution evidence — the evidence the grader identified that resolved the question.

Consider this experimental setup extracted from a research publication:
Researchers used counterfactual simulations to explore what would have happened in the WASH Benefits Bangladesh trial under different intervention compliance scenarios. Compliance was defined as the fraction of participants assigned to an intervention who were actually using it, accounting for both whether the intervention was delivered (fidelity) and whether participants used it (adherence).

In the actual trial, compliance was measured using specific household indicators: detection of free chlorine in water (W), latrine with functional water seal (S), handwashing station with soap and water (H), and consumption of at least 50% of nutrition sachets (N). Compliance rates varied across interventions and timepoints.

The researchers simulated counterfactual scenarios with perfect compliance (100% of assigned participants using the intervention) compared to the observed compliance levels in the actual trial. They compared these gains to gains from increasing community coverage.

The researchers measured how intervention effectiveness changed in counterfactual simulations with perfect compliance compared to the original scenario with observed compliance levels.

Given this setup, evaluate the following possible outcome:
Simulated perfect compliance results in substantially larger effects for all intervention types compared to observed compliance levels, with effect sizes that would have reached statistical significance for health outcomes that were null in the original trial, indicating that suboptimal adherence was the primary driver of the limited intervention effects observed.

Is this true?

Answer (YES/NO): NO